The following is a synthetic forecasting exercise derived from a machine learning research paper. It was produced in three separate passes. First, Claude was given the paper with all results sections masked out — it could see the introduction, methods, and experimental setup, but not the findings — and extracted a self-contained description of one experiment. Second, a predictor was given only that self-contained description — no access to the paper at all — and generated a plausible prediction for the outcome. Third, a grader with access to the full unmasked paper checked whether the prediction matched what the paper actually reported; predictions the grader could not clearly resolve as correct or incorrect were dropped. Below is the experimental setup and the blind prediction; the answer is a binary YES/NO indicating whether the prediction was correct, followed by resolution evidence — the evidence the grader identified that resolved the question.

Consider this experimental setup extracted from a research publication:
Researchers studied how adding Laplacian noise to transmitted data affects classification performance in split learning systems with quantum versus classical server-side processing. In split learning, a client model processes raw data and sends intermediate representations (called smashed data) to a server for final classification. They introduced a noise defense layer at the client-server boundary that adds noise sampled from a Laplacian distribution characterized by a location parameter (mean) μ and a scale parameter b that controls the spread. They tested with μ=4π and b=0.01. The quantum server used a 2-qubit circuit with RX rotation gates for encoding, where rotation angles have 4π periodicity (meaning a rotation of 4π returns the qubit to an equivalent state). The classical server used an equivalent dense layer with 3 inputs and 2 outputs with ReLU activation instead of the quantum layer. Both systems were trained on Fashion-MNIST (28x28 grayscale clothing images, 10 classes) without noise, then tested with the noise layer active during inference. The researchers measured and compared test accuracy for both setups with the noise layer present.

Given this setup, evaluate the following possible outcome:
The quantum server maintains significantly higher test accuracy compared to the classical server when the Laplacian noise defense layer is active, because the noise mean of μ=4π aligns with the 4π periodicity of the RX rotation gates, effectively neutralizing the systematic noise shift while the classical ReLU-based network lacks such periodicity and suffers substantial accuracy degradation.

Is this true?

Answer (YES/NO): YES